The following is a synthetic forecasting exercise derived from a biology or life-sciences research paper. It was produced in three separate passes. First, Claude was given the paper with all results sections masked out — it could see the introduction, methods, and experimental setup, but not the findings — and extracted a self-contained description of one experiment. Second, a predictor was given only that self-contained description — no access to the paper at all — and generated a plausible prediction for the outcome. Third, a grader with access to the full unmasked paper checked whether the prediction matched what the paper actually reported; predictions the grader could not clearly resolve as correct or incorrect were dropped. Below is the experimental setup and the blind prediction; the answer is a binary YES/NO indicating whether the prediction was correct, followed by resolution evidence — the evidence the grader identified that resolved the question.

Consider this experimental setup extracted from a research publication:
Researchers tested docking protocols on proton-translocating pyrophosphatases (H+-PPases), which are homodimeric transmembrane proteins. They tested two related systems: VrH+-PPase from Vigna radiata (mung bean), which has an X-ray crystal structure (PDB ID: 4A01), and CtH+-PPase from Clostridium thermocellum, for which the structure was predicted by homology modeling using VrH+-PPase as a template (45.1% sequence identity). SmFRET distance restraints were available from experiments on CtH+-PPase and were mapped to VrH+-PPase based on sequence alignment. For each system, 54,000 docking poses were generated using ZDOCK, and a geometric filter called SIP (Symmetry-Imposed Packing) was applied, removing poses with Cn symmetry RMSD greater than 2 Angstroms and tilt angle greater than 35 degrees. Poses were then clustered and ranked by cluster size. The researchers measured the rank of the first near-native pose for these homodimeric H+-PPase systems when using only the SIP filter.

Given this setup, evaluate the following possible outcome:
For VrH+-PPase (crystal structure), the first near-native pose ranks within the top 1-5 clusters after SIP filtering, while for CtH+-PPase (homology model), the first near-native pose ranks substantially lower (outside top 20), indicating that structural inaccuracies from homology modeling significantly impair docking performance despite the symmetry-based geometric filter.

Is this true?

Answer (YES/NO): NO